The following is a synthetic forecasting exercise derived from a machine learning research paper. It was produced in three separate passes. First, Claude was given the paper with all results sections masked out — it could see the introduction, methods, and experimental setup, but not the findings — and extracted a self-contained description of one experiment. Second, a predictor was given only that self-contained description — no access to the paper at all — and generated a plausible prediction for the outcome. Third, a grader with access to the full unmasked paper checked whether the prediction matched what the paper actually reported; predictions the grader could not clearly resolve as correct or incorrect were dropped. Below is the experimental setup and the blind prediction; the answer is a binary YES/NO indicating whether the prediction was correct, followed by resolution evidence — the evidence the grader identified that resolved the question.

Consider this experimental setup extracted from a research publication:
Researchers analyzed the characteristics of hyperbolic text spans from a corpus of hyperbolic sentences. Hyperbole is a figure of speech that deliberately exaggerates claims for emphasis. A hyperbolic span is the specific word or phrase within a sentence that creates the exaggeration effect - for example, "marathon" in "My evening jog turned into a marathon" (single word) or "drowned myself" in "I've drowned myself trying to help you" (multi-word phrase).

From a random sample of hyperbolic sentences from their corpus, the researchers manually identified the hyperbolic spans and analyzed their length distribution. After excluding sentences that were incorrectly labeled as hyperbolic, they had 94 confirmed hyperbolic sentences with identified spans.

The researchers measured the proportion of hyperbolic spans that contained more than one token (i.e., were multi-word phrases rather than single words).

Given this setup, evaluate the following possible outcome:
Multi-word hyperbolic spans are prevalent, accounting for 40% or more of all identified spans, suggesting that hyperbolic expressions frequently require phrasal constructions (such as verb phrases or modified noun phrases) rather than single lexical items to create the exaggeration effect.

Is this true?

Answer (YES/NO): NO